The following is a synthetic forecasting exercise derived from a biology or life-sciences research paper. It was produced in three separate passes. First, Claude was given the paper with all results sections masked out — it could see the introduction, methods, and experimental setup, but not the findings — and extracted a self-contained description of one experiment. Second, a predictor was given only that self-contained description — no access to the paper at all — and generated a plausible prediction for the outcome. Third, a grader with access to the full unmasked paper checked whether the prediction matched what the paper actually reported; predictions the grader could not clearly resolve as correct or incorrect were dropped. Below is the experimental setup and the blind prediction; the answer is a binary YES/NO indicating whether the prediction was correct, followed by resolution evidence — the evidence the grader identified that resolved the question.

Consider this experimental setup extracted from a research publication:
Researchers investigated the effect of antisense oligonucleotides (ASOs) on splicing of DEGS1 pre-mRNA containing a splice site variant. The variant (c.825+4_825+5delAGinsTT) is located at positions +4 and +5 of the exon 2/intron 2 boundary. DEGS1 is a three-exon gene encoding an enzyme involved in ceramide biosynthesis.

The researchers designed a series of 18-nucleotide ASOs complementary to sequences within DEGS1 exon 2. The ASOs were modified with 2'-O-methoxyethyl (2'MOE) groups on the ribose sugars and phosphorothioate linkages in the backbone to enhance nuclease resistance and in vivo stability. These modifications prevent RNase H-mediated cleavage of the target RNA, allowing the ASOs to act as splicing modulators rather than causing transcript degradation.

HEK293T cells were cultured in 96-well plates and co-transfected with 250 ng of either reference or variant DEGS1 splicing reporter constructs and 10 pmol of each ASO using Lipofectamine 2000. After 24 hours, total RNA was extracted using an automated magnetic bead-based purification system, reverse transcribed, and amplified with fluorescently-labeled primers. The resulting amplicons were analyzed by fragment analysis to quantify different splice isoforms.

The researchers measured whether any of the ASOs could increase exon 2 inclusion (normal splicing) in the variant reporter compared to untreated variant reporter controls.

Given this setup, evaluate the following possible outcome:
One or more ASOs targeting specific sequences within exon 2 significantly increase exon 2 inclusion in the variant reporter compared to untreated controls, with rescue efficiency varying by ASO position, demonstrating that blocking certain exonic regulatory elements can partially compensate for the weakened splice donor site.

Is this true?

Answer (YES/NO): NO